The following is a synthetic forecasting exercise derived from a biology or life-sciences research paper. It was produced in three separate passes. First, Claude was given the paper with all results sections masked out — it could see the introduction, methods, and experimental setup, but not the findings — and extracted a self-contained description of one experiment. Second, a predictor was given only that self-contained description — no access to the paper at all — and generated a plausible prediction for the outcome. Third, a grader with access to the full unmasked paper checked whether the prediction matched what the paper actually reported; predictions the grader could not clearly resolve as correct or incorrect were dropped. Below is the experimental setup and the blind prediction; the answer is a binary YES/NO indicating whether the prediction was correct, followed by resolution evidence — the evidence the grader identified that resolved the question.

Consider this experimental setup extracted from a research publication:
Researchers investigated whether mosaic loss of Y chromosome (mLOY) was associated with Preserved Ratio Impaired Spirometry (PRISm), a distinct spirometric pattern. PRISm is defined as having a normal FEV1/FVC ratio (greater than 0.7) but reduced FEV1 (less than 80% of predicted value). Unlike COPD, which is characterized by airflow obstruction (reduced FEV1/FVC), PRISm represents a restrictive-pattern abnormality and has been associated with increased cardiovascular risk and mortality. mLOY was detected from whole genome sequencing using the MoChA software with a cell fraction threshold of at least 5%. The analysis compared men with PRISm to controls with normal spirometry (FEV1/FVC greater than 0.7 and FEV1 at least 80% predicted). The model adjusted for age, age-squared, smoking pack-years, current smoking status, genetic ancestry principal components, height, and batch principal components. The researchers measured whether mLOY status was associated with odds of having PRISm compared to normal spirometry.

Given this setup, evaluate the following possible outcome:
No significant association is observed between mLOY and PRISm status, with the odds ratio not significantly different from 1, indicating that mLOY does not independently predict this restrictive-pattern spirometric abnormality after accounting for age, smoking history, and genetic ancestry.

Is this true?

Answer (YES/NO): NO